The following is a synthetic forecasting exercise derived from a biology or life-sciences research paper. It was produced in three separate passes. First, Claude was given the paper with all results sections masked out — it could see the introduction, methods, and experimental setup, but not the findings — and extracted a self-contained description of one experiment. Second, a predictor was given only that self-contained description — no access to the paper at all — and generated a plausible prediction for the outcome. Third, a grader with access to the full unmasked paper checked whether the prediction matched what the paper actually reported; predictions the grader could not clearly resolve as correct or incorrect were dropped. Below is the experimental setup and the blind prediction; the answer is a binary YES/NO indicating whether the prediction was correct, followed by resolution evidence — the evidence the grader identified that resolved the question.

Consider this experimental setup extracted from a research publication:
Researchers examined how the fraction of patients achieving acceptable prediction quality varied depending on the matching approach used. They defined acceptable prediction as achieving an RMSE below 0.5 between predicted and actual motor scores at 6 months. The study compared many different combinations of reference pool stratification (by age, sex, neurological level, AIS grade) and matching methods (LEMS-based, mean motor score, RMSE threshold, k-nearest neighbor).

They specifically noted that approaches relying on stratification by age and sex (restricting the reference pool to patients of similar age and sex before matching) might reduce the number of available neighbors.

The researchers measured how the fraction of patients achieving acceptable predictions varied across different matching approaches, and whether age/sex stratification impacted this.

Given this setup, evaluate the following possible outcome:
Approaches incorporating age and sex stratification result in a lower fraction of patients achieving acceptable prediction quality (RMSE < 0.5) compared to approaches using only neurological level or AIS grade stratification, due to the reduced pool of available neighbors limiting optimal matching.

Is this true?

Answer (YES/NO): YES